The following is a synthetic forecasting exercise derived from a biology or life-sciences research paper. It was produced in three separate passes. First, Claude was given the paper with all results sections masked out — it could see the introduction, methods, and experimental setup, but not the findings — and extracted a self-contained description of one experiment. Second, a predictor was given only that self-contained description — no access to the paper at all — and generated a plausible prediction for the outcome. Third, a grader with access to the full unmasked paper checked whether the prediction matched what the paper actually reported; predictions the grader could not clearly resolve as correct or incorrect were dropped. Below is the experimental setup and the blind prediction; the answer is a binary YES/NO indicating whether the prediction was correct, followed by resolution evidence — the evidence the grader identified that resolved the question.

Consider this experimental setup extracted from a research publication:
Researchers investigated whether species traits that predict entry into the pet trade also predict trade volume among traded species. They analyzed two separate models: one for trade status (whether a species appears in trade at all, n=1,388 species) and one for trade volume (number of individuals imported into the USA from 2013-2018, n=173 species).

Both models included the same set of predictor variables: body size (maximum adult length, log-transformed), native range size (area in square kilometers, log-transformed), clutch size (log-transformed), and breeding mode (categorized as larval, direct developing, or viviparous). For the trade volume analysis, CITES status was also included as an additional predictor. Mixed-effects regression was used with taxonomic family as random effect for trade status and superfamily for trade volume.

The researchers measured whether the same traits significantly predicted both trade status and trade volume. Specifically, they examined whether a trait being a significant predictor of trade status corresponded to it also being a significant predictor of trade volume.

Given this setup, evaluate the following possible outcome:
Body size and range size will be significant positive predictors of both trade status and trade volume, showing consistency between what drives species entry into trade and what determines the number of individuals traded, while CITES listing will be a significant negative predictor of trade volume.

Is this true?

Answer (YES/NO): NO